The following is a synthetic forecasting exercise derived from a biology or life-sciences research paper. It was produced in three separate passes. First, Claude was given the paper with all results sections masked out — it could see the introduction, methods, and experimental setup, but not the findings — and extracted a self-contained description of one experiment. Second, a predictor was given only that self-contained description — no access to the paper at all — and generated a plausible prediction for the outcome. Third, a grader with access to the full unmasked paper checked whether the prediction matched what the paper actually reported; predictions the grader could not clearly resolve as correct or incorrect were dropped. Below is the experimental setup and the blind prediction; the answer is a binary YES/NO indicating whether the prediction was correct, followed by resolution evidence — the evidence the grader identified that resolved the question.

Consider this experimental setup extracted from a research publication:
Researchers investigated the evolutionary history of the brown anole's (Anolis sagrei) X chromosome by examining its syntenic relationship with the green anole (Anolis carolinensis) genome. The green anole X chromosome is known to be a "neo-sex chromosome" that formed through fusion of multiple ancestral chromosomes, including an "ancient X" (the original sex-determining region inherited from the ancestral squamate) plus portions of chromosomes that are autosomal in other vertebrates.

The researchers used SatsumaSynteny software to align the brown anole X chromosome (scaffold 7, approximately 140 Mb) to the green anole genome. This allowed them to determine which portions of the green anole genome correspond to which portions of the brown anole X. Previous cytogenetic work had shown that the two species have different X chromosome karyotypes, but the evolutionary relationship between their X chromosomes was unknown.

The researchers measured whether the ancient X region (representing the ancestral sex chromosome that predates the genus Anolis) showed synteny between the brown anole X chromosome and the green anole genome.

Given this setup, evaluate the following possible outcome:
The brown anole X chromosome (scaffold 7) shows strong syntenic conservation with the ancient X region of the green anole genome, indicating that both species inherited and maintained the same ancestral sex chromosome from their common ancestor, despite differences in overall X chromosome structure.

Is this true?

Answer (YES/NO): YES